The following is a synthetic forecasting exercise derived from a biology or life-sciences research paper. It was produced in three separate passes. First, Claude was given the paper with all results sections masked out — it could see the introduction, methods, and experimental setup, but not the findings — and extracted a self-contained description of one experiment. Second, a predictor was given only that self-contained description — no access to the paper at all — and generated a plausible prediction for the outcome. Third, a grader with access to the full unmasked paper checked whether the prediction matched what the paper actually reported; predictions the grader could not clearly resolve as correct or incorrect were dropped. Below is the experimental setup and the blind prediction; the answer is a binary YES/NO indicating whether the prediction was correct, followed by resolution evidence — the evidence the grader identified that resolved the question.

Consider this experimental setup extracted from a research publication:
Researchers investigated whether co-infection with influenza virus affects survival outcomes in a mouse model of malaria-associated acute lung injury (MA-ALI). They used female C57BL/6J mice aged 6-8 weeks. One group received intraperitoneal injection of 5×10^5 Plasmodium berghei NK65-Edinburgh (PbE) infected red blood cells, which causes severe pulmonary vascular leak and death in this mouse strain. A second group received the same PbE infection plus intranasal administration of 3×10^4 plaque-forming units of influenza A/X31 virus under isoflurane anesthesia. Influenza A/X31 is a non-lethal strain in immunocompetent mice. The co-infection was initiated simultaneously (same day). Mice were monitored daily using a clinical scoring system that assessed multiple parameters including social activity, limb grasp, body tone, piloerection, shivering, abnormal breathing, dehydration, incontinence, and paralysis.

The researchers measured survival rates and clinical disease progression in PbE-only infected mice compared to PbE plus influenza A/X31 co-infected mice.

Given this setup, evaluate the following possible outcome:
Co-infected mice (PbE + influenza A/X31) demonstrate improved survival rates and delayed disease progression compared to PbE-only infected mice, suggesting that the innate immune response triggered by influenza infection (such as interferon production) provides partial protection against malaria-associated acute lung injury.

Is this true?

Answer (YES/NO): YES